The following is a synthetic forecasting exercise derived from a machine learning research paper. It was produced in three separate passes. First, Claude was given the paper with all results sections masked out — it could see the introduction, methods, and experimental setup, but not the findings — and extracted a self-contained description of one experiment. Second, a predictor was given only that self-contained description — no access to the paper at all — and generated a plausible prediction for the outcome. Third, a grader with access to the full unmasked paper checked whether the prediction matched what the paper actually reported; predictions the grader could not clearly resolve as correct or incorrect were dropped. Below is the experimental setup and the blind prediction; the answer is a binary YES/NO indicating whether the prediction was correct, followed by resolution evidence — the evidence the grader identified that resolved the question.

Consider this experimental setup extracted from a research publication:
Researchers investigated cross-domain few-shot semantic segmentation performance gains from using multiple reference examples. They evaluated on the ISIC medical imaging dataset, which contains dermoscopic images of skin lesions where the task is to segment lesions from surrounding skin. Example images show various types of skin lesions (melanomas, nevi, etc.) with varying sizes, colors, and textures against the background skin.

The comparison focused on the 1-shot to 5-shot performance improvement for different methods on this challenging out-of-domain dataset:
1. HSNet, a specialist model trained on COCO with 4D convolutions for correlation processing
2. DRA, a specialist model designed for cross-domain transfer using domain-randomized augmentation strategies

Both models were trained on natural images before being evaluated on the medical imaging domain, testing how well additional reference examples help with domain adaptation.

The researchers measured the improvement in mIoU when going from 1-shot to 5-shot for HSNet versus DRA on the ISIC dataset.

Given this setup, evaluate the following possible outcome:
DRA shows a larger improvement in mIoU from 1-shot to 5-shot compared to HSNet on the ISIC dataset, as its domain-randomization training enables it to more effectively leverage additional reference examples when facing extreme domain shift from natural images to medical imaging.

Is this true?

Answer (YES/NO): YES